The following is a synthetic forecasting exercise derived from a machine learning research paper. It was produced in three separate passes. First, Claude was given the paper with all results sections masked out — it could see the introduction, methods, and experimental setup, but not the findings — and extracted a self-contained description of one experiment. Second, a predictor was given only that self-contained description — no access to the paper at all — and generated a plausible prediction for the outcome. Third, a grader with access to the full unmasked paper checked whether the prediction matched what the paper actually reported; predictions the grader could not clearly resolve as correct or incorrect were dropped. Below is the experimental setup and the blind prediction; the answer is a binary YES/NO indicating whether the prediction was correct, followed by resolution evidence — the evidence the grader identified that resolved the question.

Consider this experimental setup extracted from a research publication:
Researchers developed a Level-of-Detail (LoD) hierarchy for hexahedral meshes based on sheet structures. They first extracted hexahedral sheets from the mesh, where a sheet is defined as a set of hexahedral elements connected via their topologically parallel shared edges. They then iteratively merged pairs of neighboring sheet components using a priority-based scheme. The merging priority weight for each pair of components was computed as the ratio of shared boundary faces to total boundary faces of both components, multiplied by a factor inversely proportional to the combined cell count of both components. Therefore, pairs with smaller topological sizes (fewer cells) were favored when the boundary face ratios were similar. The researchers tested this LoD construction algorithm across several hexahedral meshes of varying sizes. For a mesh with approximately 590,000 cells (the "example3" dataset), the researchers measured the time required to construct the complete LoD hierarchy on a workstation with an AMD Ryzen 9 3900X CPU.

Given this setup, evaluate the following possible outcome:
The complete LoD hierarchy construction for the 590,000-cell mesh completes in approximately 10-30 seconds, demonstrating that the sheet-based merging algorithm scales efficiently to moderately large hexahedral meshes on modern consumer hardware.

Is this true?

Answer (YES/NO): YES